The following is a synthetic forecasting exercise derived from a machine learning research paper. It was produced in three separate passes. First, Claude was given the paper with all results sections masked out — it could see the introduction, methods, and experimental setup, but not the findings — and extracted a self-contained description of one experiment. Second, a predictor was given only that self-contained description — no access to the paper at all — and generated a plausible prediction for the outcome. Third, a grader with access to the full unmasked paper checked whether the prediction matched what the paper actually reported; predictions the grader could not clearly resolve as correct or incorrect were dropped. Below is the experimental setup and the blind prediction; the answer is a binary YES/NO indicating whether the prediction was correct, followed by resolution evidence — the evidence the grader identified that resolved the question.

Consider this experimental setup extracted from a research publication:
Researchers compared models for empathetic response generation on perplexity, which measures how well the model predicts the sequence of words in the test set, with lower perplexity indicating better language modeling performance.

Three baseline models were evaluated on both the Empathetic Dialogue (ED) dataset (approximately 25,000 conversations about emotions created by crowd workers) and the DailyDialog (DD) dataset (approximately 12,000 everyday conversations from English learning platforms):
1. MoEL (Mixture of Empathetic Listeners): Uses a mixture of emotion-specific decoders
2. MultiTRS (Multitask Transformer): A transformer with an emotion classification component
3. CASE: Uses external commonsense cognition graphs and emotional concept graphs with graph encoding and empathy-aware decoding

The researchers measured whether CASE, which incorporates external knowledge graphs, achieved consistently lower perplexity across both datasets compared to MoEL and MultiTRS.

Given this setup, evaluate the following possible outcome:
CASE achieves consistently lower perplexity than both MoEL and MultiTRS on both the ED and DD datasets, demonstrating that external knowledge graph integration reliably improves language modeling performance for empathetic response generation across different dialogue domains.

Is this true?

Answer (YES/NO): NO